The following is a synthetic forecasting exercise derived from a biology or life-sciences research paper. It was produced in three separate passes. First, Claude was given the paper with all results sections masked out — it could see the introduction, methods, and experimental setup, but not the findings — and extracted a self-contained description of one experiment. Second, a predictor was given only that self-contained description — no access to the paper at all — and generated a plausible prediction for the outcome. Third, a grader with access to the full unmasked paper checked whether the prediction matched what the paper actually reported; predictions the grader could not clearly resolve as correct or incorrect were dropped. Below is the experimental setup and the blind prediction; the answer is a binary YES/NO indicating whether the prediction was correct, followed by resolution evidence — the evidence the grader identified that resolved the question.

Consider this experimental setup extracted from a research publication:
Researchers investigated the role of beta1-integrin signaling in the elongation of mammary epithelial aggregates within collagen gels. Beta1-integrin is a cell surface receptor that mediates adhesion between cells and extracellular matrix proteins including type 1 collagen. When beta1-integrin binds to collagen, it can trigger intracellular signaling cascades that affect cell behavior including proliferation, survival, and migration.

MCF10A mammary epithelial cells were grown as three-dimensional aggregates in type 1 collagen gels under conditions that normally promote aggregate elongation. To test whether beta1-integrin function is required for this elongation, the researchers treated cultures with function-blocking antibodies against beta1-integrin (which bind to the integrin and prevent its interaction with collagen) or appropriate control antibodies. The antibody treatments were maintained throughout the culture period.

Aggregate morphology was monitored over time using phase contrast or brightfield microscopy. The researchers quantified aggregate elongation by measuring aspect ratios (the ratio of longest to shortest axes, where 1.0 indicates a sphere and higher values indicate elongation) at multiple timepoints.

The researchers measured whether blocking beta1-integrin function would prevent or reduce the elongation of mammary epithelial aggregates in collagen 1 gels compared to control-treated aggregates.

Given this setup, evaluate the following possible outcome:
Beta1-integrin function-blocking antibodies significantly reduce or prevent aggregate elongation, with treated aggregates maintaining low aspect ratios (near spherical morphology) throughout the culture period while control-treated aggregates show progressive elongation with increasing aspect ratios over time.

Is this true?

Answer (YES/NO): NO